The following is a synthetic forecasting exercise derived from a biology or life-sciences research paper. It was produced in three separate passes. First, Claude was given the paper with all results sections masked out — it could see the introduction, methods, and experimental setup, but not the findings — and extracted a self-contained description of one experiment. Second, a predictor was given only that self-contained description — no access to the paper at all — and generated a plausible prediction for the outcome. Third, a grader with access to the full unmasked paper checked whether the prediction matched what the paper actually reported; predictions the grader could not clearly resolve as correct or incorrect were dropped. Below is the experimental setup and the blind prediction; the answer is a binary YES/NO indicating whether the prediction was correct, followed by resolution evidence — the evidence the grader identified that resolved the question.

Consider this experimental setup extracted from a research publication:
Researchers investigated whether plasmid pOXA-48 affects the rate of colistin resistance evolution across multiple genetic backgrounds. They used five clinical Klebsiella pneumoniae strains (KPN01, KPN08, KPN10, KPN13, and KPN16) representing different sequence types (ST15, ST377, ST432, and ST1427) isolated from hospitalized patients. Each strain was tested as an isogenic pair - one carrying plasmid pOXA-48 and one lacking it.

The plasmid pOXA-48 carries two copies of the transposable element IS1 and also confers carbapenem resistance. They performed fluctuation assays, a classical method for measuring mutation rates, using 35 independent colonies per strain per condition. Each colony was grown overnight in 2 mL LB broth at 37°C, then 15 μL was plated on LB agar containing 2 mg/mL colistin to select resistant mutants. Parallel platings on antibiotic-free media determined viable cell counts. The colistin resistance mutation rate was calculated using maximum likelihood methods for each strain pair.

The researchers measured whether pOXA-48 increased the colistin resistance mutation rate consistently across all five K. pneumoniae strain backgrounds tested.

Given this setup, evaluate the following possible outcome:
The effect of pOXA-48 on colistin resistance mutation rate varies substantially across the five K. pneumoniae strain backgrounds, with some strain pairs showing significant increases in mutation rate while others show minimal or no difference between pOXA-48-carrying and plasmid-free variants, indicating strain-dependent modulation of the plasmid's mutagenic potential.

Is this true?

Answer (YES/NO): NO